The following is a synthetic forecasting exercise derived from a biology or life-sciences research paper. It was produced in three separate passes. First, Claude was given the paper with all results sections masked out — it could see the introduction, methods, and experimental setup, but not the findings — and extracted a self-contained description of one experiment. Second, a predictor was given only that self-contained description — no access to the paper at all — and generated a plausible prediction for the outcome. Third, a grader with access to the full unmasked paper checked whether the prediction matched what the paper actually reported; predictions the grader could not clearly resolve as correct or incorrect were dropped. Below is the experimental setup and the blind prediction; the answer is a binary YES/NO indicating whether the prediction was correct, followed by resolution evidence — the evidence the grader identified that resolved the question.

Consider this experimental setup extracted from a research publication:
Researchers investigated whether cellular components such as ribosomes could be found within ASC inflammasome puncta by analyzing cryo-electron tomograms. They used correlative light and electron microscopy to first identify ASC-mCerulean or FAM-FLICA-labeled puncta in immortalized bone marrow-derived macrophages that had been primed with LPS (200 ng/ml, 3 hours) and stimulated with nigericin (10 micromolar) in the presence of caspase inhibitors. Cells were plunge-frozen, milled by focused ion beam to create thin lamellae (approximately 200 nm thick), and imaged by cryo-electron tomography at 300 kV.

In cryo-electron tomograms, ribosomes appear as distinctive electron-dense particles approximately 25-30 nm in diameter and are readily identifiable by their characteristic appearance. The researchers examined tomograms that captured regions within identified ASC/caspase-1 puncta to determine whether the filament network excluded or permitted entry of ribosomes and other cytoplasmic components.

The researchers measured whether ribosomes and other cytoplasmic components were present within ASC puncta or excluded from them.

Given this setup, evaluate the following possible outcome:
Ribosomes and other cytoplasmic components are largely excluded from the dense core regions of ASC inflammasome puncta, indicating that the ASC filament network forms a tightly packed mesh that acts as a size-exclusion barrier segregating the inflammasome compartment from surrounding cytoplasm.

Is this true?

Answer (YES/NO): NO